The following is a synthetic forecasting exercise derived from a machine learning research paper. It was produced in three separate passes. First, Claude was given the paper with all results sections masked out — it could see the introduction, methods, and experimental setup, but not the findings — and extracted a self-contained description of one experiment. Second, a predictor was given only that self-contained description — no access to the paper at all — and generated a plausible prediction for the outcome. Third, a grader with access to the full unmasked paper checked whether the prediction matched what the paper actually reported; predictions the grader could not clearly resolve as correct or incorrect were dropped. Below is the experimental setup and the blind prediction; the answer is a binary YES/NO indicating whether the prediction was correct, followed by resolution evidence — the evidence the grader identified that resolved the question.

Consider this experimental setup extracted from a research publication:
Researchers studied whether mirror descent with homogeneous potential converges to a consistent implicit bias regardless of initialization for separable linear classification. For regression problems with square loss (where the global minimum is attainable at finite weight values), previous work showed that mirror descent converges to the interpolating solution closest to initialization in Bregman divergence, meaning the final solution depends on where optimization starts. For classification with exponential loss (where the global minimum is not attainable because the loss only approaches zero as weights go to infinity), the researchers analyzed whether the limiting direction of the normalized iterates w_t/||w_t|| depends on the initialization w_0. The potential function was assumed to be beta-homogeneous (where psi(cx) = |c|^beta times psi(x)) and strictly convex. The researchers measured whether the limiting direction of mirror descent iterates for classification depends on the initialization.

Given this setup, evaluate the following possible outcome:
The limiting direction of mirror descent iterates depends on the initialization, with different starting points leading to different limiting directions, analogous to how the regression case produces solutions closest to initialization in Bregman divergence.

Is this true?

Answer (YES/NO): NO